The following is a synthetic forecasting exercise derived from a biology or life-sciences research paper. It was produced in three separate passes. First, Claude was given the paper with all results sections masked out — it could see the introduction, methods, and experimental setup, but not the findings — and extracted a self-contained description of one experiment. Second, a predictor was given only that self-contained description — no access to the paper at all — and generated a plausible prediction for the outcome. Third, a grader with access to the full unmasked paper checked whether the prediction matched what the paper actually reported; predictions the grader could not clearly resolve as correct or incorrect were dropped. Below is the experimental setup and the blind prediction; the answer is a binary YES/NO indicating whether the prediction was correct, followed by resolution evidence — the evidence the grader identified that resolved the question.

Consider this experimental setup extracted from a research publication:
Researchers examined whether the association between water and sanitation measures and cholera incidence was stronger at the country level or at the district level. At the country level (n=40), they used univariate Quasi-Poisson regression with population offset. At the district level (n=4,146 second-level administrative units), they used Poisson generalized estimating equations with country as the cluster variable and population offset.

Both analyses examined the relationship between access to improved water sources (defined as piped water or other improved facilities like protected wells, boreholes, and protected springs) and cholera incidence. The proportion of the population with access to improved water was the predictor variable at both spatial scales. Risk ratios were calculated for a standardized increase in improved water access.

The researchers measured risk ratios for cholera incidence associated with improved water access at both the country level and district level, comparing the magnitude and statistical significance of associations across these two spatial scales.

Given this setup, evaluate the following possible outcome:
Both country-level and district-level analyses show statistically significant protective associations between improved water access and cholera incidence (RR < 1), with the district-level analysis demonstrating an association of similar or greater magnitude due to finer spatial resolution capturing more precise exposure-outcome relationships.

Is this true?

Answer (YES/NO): NO